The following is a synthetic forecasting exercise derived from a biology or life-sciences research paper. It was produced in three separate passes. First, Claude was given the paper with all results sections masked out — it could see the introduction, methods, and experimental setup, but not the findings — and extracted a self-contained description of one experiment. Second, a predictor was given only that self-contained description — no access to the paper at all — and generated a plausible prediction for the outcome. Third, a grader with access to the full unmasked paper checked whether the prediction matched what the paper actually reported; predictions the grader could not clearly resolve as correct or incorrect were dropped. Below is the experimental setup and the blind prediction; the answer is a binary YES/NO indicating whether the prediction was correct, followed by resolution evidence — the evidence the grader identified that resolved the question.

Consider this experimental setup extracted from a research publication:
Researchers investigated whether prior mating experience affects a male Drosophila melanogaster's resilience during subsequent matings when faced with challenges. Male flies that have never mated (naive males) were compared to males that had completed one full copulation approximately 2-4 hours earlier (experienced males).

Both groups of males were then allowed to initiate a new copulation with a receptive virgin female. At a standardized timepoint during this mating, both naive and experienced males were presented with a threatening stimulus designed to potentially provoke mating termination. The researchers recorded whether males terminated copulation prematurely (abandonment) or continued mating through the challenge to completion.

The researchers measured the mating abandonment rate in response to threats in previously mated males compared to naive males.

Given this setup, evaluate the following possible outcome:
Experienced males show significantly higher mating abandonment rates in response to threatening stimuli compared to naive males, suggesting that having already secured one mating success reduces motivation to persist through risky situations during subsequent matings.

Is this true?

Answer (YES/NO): YES